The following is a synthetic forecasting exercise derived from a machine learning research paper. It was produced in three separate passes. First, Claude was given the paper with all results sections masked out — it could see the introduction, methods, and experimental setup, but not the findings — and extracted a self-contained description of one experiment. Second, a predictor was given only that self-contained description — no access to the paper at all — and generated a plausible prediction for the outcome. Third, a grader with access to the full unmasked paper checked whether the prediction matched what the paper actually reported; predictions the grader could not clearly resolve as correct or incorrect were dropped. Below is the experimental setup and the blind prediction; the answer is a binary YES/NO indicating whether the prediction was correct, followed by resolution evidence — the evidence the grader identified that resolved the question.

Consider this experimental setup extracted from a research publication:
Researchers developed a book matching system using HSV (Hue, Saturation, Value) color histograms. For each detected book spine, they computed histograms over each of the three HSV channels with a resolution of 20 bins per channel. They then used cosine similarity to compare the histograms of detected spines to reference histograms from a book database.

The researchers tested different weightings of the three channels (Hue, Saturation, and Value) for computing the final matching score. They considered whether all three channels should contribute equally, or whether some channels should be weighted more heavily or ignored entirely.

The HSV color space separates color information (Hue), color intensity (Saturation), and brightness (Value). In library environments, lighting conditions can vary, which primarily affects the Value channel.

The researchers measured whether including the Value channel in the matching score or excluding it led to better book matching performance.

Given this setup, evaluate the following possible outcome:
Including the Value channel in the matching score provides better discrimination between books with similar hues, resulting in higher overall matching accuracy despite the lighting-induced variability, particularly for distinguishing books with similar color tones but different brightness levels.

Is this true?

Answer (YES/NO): NO